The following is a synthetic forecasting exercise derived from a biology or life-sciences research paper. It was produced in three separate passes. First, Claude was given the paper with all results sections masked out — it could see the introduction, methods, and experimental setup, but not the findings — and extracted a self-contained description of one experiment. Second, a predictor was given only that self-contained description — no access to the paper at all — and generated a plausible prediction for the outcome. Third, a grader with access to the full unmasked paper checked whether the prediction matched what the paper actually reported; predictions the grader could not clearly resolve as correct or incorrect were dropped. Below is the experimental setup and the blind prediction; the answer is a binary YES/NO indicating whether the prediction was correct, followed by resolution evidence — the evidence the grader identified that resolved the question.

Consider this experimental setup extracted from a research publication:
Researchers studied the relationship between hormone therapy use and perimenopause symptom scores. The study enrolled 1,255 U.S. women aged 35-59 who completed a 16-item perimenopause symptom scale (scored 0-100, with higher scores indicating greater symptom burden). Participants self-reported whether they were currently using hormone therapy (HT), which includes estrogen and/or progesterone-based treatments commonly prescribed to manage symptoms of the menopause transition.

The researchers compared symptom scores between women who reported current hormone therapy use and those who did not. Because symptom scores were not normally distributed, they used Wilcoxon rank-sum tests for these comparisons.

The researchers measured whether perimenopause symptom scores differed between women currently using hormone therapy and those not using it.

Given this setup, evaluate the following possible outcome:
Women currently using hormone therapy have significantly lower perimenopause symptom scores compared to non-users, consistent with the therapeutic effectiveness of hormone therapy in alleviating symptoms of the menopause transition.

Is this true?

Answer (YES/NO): NO